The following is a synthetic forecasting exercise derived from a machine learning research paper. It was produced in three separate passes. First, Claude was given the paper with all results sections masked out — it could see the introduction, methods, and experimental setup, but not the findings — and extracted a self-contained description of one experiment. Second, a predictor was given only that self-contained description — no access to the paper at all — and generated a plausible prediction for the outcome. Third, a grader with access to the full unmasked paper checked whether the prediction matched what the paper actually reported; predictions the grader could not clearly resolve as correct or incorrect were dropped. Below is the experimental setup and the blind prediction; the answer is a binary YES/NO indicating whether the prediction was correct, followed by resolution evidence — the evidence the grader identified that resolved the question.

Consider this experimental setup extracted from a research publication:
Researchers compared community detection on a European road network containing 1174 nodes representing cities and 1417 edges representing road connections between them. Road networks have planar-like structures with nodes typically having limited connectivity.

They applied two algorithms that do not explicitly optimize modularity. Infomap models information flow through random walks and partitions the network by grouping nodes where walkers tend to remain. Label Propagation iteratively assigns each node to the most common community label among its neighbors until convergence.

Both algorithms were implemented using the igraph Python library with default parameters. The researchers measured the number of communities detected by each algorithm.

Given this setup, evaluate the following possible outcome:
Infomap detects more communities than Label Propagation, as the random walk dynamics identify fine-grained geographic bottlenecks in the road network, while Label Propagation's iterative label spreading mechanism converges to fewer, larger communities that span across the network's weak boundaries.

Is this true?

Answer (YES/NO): YES